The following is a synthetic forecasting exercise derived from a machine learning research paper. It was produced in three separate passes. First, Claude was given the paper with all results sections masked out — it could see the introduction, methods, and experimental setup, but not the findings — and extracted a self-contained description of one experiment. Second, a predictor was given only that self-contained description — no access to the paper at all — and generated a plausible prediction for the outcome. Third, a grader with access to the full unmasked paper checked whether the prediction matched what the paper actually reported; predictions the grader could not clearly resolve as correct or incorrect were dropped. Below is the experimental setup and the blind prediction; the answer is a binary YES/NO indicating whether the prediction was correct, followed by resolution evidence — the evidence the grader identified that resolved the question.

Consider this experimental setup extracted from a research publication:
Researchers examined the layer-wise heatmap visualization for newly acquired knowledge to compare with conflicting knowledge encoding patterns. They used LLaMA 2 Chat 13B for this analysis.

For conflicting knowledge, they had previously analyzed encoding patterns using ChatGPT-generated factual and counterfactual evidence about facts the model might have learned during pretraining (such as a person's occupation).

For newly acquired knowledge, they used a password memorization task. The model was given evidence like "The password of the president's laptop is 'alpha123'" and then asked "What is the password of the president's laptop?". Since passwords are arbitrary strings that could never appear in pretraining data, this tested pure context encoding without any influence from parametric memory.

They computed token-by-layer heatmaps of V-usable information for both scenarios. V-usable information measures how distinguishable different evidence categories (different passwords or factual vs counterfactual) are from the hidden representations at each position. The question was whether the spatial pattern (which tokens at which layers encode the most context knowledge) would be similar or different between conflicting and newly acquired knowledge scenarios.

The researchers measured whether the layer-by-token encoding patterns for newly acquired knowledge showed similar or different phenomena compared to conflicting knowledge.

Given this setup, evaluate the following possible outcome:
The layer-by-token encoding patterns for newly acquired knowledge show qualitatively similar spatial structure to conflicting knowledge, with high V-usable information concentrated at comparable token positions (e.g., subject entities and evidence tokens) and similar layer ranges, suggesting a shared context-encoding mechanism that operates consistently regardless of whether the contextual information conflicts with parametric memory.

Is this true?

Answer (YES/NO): YES